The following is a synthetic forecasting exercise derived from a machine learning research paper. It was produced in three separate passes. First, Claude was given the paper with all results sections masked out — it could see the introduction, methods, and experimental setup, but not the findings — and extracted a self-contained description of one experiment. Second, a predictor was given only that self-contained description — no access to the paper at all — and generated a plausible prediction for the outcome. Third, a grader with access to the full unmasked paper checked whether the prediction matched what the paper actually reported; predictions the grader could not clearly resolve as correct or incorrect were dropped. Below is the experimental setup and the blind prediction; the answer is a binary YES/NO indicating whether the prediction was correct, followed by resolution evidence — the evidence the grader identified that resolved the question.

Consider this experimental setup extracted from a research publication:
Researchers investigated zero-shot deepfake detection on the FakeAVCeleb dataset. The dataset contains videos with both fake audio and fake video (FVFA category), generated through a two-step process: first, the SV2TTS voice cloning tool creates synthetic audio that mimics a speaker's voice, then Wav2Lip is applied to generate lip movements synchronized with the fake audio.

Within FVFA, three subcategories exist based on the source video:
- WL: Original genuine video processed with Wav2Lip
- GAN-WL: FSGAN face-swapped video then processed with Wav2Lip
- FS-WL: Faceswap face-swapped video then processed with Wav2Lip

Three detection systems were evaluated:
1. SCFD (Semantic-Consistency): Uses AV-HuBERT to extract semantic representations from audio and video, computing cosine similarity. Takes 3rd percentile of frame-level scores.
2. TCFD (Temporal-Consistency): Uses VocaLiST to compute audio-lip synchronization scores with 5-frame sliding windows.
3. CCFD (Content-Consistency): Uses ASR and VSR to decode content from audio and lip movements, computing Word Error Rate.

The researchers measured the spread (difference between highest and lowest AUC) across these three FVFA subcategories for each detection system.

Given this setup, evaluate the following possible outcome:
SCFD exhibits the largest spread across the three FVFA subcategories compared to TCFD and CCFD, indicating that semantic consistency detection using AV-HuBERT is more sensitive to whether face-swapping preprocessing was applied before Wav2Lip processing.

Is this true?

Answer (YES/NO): NO